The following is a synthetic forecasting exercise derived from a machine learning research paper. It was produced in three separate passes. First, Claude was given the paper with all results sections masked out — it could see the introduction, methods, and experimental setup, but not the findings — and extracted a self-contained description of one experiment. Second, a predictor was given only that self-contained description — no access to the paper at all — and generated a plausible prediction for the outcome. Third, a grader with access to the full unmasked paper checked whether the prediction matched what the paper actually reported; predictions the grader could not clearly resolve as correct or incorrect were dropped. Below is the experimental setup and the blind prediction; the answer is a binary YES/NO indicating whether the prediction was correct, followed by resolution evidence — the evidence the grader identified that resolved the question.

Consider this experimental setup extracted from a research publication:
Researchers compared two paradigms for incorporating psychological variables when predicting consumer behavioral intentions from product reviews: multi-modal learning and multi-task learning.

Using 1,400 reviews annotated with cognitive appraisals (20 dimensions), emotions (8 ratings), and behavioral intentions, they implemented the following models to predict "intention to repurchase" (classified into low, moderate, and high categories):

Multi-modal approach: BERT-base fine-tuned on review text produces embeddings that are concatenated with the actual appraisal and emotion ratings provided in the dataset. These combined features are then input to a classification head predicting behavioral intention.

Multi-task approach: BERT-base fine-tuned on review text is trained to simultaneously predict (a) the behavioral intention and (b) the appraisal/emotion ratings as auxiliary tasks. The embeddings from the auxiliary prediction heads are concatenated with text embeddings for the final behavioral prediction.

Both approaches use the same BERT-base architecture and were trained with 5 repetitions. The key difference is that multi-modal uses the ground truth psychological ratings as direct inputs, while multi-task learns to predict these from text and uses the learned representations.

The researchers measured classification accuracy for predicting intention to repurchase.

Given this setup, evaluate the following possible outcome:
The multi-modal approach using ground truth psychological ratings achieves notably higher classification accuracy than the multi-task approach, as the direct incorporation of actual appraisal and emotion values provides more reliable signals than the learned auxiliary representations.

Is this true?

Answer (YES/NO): NO